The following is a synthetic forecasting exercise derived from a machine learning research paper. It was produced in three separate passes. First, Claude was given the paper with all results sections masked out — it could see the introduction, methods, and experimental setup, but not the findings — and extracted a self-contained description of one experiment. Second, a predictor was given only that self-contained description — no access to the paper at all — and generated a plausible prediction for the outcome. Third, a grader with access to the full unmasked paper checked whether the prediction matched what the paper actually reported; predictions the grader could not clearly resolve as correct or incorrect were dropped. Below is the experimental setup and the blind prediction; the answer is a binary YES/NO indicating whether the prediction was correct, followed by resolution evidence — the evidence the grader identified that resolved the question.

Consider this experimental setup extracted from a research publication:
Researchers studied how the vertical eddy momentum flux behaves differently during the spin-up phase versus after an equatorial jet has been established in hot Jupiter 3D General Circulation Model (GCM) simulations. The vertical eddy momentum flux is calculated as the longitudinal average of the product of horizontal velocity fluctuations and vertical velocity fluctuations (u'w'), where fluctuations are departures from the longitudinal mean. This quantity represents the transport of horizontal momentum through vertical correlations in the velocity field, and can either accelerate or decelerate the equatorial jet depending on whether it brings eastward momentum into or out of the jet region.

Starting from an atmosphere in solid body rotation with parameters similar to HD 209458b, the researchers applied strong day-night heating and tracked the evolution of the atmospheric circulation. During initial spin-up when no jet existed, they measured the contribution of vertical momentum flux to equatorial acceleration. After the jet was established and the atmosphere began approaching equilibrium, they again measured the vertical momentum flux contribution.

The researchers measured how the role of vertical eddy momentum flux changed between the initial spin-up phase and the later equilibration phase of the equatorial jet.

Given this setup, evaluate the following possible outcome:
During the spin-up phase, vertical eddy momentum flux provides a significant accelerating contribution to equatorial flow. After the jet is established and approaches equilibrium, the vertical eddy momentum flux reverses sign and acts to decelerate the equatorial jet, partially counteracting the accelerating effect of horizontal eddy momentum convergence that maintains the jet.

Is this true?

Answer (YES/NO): YES